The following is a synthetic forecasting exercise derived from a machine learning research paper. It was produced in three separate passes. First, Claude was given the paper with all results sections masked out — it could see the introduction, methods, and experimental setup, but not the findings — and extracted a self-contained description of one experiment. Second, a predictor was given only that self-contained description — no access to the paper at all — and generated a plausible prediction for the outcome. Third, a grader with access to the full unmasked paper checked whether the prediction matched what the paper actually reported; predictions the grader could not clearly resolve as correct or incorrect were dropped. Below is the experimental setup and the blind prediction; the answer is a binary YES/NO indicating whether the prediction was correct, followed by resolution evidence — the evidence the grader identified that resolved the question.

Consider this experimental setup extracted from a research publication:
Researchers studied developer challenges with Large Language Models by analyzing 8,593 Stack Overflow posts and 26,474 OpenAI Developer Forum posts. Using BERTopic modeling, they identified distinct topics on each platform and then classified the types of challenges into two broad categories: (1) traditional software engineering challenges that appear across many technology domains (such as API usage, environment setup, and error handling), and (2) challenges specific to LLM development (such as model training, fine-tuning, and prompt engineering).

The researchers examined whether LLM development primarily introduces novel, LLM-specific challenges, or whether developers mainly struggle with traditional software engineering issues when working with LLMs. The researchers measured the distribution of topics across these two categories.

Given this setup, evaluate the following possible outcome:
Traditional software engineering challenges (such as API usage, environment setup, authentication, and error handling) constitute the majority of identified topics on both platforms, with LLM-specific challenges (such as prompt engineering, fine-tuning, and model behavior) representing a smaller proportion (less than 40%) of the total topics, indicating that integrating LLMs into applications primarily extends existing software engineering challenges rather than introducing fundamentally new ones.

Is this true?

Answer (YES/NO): NO